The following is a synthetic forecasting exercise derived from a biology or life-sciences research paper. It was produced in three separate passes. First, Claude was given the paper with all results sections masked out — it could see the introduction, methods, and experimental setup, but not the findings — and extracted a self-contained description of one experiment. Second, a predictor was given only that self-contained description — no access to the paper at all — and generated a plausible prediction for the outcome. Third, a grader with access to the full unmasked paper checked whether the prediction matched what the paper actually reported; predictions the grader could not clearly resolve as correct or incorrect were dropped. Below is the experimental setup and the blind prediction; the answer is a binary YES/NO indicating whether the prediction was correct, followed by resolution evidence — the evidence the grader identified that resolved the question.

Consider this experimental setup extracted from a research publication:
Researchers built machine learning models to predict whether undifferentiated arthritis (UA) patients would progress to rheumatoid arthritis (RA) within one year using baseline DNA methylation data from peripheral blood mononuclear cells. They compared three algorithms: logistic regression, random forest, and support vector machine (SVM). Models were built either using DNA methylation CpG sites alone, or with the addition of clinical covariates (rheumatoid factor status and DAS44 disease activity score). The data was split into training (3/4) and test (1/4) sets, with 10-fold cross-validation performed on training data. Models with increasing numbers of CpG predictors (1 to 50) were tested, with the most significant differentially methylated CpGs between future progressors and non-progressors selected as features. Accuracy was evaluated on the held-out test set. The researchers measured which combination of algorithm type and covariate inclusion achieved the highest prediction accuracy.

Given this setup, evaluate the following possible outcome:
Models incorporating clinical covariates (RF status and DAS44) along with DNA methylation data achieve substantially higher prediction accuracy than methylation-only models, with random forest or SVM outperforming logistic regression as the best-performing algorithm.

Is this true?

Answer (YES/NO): YES